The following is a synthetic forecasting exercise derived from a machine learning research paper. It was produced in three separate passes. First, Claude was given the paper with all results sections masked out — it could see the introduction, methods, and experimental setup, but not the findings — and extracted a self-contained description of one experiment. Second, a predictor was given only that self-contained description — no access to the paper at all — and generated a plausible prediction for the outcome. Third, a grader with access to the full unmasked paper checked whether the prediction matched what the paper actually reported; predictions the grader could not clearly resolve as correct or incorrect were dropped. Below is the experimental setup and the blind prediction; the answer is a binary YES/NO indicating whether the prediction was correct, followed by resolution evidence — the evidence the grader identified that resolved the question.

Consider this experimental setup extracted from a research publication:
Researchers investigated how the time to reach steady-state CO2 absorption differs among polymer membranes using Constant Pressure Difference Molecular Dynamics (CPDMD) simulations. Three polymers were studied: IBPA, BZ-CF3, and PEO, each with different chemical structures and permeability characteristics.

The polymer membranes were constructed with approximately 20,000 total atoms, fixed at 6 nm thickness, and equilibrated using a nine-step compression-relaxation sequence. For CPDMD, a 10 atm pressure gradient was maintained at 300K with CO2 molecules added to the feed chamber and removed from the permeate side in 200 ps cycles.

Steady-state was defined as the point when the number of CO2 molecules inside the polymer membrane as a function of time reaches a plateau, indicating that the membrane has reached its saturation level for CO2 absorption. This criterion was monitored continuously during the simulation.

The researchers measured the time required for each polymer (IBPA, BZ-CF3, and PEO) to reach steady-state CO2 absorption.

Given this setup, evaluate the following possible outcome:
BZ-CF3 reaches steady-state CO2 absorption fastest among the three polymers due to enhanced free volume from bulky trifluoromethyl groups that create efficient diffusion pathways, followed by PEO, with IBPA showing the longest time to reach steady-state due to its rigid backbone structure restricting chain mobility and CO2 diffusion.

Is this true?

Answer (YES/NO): NO